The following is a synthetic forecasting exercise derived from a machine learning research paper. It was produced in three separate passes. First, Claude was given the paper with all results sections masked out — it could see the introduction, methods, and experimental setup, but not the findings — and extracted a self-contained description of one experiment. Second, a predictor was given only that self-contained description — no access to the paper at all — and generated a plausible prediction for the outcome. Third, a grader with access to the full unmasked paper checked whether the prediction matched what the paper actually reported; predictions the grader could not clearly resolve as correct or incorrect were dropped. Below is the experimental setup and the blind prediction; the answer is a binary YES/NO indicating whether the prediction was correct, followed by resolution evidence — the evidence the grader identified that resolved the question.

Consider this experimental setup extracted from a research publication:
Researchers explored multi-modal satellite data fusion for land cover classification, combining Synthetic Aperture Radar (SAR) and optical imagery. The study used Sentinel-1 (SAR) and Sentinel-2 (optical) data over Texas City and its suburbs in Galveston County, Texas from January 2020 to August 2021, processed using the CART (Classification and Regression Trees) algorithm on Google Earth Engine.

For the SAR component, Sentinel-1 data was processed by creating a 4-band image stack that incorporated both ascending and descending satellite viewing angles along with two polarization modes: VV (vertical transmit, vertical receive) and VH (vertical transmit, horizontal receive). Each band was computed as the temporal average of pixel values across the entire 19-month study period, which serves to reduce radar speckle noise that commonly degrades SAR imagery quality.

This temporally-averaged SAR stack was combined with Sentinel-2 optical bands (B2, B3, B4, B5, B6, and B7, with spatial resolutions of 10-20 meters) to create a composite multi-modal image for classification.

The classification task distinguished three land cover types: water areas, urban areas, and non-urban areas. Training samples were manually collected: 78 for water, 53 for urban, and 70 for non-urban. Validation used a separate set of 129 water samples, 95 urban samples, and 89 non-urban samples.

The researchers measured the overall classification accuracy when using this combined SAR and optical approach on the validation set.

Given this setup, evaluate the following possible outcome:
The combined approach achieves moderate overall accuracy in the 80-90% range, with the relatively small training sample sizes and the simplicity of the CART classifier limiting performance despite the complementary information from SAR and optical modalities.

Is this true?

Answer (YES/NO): YES